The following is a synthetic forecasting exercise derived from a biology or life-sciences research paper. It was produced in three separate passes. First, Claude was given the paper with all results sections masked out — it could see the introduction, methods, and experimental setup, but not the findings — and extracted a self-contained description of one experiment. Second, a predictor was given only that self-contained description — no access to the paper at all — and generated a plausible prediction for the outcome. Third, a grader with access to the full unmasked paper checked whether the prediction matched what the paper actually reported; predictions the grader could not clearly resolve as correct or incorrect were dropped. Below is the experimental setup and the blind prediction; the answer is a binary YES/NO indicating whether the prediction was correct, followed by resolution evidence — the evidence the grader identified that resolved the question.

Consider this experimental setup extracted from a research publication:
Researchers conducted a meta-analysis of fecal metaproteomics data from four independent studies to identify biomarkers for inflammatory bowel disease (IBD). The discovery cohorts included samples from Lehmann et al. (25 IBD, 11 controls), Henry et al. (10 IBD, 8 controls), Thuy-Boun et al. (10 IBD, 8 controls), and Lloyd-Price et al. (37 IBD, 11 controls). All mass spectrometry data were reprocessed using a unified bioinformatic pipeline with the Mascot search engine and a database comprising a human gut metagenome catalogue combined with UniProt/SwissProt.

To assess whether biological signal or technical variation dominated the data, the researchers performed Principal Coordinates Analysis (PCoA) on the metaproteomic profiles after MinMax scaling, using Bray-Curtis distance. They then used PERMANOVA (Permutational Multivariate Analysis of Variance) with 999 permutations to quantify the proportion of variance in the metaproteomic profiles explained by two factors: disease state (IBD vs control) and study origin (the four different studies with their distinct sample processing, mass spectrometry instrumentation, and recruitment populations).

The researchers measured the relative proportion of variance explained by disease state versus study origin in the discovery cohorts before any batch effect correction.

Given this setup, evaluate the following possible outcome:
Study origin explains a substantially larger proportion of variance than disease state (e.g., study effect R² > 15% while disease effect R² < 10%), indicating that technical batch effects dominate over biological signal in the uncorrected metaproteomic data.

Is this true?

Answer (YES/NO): YES